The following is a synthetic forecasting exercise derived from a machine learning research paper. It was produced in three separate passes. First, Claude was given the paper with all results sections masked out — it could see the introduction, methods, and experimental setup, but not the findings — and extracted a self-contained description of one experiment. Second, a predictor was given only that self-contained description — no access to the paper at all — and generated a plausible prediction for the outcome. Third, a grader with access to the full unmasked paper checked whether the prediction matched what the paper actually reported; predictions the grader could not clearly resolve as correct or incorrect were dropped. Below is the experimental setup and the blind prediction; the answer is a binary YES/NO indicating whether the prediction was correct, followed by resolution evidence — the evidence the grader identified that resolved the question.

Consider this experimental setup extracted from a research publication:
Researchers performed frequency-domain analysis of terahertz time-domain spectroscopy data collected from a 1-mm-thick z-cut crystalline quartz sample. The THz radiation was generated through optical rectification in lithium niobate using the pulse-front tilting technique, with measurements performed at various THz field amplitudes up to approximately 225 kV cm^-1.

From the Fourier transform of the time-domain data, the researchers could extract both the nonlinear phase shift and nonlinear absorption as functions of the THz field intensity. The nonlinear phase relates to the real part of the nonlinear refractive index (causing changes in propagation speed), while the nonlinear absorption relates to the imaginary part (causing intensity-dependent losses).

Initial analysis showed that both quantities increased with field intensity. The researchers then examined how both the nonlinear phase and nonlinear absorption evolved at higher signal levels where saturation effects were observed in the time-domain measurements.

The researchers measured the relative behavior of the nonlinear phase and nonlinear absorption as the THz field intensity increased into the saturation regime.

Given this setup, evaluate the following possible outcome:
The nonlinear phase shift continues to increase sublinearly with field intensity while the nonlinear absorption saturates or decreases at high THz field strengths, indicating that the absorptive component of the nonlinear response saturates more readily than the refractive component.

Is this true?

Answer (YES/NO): NO